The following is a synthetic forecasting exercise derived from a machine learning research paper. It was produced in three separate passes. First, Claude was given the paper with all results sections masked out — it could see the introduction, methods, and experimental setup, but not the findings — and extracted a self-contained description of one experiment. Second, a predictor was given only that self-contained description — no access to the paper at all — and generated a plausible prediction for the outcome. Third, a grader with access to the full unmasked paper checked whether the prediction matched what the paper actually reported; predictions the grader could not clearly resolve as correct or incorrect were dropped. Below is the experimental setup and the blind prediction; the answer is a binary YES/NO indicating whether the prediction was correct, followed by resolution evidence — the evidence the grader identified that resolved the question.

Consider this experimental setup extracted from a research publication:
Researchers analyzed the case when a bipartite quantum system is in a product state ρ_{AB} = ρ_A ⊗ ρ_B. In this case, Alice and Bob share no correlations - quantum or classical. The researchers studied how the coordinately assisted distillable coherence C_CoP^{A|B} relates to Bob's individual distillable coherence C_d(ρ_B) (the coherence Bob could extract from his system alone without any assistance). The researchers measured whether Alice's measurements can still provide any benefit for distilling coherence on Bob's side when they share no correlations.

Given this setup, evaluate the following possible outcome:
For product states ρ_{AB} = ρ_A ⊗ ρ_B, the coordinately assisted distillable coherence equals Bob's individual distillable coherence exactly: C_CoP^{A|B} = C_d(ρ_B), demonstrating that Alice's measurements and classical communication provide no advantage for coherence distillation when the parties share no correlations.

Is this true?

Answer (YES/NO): YES